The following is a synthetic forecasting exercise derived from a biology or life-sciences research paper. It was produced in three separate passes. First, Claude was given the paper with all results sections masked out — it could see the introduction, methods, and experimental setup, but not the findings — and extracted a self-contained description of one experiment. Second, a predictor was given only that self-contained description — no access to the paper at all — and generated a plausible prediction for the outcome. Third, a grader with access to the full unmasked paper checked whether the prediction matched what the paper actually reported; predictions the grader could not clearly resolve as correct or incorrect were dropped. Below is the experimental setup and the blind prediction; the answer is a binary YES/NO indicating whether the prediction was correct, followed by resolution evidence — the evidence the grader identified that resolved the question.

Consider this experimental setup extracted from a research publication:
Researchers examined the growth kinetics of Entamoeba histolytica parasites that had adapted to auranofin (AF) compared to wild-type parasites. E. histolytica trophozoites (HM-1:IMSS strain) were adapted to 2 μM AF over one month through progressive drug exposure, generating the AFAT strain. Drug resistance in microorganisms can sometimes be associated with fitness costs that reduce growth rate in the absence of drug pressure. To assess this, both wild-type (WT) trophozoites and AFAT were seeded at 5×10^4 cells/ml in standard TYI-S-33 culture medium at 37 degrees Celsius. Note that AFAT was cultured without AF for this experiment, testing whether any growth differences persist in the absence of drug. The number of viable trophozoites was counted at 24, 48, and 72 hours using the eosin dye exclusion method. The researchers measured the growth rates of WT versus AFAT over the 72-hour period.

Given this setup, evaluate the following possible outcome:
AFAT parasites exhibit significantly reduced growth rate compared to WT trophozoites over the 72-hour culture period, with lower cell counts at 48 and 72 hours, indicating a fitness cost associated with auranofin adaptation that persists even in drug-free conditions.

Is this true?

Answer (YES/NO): YES